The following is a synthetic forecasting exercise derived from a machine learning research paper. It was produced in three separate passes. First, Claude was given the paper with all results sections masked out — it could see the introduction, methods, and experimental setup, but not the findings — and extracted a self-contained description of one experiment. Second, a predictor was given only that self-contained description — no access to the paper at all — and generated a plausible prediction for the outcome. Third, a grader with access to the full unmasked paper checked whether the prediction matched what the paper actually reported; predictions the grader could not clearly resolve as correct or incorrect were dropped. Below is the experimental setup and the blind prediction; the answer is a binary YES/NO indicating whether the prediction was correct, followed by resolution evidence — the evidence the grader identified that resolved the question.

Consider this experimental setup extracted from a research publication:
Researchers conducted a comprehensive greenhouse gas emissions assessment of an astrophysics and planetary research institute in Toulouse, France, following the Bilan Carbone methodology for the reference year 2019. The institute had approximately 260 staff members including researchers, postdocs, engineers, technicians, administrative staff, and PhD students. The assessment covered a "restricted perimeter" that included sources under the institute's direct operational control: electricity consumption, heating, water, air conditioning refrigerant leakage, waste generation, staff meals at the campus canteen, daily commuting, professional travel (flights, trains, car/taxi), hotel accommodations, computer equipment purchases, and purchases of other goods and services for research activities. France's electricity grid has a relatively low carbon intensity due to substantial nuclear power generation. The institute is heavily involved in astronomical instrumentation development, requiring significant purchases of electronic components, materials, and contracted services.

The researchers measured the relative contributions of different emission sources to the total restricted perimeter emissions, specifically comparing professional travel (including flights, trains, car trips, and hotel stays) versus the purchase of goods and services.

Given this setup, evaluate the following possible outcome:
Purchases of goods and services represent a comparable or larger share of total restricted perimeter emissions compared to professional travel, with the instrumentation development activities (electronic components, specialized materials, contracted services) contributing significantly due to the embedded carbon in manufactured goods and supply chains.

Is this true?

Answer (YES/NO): YES